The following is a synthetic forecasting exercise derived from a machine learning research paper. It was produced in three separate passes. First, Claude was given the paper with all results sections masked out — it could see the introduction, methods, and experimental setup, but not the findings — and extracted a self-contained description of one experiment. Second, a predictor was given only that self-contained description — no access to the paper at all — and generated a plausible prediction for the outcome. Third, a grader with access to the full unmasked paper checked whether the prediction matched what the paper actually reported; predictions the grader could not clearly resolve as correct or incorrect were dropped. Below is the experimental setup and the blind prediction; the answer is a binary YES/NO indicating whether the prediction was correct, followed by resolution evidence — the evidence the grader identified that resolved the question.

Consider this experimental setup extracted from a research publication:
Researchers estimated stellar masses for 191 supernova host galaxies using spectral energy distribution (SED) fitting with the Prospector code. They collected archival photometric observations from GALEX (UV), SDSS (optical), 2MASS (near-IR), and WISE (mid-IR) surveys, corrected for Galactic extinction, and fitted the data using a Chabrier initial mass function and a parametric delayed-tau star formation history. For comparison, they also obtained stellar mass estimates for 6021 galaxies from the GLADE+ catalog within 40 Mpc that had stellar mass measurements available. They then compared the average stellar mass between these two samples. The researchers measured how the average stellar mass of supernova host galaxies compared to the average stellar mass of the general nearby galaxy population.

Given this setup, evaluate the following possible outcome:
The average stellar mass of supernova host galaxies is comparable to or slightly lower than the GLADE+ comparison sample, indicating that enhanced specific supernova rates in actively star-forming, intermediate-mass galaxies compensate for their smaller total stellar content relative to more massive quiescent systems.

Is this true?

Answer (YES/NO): NO